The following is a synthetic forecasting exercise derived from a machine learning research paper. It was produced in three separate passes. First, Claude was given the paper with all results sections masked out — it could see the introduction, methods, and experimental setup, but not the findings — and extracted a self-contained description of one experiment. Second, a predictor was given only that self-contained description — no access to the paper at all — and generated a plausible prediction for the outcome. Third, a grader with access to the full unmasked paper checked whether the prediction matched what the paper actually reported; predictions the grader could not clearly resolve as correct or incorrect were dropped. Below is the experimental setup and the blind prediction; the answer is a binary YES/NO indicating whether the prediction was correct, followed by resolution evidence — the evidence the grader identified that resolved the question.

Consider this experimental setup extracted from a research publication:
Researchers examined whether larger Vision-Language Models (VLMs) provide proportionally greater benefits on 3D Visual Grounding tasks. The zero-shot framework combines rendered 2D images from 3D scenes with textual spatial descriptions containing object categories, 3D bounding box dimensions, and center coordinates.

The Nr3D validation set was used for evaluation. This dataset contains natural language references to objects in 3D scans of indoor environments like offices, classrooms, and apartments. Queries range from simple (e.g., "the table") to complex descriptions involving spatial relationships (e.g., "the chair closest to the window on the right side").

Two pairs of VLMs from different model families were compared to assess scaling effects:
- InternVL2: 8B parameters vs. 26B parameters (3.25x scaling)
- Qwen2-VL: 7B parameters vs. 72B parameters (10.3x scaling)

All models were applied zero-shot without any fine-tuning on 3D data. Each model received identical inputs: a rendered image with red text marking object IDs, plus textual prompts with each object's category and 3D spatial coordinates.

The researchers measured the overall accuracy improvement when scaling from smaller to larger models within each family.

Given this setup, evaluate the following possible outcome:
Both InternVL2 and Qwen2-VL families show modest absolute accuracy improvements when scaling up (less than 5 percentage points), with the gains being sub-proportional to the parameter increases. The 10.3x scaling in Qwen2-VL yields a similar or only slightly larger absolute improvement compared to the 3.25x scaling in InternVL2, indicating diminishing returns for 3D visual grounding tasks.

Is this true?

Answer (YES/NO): NO